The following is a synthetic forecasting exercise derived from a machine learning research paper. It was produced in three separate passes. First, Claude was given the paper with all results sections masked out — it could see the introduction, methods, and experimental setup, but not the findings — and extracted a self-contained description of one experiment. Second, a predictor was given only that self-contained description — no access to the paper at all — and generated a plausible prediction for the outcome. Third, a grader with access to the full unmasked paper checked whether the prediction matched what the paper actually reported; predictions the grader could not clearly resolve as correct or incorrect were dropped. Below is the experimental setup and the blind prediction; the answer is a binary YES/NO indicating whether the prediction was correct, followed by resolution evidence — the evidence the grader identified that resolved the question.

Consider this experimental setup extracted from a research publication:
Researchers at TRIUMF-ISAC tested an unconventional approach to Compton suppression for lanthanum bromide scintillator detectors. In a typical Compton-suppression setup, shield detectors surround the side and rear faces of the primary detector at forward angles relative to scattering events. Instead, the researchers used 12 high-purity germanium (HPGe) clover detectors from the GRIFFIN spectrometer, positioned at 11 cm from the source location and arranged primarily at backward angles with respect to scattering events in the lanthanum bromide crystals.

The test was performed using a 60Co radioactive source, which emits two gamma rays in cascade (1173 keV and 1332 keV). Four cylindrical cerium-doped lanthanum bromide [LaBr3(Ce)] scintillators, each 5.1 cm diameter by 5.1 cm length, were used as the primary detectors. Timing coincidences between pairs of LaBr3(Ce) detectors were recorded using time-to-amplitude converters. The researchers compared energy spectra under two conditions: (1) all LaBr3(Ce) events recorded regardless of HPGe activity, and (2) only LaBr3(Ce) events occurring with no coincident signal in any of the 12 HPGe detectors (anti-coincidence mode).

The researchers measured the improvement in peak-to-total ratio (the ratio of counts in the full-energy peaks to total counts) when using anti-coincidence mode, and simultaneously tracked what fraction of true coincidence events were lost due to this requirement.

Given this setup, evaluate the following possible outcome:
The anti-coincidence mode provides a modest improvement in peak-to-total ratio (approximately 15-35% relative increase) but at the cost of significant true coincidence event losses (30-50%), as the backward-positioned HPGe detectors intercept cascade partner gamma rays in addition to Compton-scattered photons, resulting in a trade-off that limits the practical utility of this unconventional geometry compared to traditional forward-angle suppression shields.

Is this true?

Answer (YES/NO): NO